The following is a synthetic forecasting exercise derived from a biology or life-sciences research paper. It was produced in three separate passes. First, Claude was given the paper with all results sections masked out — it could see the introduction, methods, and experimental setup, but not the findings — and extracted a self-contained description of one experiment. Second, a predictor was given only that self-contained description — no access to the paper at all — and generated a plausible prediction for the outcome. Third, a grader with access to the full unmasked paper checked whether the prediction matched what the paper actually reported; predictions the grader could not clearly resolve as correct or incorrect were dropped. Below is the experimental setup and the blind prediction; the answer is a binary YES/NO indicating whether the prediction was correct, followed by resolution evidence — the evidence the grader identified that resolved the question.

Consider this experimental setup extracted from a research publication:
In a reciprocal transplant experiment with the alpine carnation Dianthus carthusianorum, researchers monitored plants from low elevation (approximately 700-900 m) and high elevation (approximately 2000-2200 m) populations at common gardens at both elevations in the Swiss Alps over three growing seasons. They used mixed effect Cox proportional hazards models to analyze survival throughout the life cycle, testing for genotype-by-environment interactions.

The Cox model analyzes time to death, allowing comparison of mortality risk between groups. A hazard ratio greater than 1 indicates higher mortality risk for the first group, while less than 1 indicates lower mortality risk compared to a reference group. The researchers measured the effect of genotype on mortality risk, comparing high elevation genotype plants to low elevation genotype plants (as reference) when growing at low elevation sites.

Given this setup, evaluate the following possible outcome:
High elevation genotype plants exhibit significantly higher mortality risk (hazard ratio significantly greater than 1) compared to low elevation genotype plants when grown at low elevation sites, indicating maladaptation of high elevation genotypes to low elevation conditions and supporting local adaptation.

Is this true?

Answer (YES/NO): YES